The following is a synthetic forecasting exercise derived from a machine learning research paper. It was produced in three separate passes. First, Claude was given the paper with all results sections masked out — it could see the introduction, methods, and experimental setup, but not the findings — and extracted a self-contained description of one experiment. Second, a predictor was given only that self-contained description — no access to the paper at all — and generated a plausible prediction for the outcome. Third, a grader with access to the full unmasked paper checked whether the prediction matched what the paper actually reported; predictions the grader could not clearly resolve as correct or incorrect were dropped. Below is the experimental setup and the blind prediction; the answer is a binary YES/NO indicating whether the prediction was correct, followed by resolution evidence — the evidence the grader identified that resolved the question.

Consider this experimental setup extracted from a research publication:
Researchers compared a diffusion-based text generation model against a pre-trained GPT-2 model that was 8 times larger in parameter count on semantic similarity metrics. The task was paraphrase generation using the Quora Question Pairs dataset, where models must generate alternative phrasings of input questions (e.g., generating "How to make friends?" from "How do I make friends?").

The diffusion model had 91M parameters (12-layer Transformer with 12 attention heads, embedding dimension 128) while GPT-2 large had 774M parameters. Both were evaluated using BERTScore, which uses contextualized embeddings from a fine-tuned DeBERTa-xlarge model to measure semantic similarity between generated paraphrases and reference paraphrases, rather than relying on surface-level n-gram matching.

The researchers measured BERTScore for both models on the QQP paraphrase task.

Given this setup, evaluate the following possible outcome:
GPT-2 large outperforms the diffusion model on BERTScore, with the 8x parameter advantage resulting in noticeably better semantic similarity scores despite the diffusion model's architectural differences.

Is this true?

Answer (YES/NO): NO